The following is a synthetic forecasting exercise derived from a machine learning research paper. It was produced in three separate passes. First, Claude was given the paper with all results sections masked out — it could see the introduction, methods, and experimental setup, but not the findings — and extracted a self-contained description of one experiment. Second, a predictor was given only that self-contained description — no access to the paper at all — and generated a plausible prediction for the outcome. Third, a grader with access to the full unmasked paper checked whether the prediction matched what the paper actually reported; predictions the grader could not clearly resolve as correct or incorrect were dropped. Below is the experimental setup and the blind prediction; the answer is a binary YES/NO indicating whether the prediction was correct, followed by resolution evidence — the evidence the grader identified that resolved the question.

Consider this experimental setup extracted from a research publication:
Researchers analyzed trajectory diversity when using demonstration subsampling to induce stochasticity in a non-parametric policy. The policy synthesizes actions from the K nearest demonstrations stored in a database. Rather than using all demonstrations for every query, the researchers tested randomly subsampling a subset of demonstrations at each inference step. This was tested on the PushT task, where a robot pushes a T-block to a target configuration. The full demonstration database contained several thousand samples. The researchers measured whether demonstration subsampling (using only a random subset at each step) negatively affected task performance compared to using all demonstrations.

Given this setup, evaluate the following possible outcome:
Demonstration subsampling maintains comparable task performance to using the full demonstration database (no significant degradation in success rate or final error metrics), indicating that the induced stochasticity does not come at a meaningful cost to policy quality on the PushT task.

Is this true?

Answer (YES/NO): YES